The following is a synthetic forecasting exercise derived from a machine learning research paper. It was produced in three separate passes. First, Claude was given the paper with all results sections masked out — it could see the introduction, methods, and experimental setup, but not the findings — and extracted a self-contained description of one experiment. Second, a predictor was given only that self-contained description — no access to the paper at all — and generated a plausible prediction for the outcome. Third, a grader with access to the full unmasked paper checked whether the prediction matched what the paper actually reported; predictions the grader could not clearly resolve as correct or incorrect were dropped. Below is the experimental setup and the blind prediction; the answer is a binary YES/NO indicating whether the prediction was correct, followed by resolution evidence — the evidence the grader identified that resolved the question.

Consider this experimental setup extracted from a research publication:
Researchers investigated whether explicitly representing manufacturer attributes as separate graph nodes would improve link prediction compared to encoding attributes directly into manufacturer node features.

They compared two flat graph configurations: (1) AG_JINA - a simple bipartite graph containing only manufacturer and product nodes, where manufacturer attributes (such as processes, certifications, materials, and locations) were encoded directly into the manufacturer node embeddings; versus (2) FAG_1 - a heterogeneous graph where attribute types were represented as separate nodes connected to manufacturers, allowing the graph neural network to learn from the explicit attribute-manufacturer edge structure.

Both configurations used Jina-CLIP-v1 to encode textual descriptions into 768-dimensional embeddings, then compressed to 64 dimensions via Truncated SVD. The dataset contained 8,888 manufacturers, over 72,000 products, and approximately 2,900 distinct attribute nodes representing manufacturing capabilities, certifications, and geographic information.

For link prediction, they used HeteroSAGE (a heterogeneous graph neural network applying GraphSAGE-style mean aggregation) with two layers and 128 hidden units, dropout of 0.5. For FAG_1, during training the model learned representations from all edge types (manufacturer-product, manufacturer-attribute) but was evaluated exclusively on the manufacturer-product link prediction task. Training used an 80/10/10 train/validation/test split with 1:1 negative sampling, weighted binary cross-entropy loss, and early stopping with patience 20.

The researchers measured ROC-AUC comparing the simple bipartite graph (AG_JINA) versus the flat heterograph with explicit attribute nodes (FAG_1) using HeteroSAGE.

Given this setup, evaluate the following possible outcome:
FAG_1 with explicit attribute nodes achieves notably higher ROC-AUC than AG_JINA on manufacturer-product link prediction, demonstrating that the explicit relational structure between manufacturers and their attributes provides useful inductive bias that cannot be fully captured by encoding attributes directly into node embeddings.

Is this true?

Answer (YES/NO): NO